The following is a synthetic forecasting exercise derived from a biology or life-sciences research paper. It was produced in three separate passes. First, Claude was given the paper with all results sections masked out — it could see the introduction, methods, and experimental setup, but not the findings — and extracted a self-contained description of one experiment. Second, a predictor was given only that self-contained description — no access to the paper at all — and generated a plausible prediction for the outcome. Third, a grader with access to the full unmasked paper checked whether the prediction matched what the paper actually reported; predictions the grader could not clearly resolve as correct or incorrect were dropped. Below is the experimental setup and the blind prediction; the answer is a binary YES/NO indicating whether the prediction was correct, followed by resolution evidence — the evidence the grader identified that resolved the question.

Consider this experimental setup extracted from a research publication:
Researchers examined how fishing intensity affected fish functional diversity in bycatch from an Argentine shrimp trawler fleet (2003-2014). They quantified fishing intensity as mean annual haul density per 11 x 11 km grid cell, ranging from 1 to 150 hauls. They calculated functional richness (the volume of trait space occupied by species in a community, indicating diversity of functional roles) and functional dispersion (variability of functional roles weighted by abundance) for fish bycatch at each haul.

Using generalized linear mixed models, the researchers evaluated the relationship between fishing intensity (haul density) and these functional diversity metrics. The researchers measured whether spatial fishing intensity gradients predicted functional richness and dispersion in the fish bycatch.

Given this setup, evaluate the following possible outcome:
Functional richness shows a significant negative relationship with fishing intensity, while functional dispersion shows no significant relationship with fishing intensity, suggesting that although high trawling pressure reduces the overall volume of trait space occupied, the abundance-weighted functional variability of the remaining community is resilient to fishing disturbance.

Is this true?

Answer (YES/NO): NO